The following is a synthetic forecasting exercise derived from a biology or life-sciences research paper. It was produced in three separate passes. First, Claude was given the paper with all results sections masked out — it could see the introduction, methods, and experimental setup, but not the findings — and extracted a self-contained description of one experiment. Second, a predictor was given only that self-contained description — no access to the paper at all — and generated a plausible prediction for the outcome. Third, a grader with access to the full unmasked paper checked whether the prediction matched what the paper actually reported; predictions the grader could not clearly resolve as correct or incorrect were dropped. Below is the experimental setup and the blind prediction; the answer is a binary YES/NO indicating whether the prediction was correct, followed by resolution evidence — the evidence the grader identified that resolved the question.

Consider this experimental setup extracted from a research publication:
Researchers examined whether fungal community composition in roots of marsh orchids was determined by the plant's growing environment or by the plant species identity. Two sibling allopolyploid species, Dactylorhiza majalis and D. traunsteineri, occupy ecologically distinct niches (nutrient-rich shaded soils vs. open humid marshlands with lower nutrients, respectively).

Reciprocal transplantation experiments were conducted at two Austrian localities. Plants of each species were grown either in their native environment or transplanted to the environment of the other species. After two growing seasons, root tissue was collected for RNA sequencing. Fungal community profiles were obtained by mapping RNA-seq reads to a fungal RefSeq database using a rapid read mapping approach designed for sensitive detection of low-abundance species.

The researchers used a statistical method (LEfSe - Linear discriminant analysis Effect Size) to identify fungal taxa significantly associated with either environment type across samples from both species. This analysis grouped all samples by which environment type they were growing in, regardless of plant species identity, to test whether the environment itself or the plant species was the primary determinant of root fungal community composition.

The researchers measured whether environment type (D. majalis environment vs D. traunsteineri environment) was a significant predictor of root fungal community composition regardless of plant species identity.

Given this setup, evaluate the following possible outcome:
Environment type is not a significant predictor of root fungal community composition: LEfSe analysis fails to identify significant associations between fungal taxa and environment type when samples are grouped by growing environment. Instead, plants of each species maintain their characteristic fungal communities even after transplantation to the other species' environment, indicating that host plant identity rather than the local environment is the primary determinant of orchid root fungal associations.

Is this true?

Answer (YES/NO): NO